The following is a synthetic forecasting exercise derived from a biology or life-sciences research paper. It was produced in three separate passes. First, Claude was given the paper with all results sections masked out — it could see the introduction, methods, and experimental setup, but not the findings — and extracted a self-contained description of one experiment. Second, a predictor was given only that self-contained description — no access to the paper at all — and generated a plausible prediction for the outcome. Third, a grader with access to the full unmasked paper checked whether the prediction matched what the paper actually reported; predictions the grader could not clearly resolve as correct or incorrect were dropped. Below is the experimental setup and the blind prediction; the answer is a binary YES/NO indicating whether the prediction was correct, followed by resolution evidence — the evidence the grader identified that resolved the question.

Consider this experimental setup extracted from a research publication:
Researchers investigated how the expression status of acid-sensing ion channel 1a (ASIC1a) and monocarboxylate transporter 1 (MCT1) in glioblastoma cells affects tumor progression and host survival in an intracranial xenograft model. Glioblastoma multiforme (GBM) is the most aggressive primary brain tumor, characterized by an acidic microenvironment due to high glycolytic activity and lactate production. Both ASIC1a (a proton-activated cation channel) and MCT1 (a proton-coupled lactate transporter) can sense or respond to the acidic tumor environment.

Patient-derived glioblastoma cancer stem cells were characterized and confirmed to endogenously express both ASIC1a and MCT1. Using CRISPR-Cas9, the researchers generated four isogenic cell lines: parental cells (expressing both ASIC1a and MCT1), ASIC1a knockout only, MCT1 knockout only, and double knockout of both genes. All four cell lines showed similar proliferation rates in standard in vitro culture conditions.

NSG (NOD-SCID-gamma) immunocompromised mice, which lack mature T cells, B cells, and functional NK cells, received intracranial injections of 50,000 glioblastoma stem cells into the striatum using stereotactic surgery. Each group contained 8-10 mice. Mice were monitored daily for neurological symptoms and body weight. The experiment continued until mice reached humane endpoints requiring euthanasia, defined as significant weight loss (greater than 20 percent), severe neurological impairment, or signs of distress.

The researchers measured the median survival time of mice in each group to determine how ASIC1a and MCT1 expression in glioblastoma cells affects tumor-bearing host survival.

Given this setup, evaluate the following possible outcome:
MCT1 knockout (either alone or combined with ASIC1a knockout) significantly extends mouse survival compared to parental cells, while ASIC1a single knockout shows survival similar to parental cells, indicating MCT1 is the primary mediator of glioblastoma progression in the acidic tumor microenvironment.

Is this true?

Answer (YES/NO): NO